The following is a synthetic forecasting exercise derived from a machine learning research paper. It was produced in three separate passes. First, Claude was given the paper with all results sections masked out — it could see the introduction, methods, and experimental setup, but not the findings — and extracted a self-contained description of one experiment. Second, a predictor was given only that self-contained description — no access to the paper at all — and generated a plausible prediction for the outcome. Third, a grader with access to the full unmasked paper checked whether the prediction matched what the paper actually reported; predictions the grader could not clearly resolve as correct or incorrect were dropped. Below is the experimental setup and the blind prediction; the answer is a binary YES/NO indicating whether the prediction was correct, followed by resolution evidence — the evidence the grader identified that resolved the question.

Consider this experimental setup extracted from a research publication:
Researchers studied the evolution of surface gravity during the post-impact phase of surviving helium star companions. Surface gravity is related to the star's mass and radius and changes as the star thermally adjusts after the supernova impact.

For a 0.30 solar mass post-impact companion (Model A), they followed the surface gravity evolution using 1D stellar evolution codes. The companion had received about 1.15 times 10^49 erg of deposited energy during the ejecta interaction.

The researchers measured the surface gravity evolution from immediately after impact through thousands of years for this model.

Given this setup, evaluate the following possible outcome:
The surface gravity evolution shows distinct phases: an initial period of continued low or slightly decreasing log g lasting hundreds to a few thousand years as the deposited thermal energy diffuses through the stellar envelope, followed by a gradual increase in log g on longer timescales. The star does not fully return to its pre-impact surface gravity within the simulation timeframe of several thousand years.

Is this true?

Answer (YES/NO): NO